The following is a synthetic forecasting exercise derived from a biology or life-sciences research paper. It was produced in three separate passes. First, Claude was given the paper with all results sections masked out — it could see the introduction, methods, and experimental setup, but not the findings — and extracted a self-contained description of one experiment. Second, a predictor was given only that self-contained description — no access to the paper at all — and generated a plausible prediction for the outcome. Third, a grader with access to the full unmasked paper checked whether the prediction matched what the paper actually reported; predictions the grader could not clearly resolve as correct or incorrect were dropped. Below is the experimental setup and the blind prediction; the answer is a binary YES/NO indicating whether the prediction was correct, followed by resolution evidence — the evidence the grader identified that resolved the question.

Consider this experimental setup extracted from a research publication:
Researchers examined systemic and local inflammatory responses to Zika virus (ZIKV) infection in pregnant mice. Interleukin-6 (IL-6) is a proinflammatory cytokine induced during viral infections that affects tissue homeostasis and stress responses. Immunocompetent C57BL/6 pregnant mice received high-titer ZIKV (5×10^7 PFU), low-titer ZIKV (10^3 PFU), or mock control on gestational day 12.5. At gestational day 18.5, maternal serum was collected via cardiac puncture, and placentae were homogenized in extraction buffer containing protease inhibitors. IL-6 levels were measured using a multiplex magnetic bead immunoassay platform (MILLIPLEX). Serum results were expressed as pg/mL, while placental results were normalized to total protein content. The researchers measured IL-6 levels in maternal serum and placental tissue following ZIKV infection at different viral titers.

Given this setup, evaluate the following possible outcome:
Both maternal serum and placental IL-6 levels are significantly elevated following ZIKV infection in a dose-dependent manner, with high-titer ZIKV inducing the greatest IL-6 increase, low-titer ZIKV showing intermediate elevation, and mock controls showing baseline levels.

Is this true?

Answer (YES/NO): NO